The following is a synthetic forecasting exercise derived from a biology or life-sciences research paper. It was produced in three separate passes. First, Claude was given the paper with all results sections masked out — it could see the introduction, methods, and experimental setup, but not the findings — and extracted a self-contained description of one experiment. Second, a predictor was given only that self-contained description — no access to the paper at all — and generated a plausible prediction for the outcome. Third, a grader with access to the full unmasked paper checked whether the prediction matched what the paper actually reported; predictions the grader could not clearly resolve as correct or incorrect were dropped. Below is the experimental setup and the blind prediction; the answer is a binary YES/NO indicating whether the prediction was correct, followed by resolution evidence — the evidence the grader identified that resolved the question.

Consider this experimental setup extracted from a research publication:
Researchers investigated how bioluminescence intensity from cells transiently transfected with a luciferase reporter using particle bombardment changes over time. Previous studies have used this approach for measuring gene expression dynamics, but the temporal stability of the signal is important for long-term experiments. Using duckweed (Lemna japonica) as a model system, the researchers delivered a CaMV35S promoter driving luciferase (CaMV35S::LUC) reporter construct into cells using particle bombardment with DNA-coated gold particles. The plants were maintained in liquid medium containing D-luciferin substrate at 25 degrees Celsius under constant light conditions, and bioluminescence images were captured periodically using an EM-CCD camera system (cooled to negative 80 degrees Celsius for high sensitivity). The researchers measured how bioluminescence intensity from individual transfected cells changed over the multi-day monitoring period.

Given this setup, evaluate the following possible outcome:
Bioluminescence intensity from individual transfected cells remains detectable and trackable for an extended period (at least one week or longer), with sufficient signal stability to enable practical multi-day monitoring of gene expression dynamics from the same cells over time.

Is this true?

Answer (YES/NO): NO